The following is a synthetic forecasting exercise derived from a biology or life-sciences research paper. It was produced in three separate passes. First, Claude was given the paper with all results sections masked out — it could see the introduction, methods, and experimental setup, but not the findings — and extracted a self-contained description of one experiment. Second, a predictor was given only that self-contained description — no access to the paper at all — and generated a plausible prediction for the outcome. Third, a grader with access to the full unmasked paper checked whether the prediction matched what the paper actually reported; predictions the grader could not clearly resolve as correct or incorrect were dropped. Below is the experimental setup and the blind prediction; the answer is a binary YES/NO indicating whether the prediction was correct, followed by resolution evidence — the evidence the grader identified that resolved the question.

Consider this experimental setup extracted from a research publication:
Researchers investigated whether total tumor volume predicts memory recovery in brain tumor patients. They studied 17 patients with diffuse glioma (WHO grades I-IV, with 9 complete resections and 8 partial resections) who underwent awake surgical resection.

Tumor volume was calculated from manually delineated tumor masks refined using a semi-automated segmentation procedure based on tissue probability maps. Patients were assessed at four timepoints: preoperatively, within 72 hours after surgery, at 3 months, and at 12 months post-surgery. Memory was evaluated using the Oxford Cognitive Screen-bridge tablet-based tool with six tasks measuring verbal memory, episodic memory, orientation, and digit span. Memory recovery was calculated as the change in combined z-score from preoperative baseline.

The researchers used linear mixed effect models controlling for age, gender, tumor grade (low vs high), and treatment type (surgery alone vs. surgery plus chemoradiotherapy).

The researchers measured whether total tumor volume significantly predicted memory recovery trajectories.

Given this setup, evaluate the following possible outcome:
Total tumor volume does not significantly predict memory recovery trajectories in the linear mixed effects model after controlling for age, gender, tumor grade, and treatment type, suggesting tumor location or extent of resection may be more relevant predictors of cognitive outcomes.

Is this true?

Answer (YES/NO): YES